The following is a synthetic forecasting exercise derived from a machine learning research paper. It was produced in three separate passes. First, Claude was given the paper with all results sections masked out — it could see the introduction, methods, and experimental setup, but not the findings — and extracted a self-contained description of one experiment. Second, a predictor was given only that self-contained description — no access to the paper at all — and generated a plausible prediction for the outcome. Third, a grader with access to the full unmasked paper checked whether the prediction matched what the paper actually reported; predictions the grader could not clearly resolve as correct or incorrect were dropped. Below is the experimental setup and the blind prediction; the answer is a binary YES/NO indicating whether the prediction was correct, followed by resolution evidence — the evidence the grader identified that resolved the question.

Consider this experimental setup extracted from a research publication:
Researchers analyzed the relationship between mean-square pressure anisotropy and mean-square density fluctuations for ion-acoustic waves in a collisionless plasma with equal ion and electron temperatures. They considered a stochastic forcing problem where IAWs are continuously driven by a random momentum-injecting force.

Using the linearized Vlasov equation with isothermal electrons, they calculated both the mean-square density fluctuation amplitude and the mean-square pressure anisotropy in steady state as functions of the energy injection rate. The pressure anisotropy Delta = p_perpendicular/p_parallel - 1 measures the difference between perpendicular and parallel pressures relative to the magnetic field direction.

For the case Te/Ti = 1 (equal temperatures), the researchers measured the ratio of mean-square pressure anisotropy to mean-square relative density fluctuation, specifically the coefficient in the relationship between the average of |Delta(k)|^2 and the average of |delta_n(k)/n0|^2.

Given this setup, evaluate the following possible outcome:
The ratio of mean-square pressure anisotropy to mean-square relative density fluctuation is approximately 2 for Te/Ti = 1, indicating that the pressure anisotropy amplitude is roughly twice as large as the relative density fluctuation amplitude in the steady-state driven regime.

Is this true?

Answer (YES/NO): NO